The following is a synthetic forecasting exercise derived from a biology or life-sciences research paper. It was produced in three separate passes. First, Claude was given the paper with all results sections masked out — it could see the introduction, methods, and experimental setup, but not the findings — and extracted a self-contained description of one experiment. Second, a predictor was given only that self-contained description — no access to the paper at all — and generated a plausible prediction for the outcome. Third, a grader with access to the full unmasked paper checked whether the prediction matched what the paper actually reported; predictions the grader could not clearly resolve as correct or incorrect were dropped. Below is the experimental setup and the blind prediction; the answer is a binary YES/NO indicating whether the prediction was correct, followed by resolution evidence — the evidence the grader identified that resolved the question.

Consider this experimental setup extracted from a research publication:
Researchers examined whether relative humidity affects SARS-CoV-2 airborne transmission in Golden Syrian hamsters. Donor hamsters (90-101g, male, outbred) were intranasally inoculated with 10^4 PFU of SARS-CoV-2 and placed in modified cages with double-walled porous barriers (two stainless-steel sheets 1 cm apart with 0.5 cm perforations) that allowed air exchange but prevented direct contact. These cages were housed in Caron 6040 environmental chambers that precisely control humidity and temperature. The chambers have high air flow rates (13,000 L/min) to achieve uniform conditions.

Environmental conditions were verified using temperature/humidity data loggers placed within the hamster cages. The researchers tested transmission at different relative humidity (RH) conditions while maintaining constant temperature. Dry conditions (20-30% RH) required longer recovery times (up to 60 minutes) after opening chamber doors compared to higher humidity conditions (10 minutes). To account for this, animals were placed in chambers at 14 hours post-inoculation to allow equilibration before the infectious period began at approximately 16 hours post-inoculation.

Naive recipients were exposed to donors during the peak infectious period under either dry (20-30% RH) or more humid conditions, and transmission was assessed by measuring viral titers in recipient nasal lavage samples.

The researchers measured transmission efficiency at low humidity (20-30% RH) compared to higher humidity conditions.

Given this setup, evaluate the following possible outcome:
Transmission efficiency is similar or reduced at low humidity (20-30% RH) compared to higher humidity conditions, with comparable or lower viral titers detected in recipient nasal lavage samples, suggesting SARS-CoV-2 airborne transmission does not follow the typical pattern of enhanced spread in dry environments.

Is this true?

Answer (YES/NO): YES